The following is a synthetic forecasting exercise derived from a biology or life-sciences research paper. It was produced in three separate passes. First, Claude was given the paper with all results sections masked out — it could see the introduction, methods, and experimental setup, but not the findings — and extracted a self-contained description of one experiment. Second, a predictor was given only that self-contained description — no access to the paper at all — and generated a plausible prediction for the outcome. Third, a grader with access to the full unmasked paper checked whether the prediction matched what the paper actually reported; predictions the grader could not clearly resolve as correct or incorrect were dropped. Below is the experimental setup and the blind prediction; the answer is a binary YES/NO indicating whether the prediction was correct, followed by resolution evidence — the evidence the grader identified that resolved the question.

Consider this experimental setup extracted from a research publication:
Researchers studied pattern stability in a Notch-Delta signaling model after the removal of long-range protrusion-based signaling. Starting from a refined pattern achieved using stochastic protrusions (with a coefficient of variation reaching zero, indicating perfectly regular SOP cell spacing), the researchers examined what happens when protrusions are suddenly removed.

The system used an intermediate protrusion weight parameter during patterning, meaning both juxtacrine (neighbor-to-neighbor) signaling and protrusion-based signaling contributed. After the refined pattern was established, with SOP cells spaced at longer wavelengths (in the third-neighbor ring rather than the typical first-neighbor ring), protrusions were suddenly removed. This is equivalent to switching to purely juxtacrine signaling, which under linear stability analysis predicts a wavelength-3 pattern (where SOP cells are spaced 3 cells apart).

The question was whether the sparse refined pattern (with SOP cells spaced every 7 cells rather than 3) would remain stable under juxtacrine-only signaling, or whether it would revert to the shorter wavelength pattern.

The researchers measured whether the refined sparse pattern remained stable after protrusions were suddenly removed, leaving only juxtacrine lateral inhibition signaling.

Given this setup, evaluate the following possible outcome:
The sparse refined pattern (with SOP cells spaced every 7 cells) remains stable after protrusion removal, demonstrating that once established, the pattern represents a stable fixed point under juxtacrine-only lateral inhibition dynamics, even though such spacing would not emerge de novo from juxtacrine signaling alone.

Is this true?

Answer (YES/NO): YES